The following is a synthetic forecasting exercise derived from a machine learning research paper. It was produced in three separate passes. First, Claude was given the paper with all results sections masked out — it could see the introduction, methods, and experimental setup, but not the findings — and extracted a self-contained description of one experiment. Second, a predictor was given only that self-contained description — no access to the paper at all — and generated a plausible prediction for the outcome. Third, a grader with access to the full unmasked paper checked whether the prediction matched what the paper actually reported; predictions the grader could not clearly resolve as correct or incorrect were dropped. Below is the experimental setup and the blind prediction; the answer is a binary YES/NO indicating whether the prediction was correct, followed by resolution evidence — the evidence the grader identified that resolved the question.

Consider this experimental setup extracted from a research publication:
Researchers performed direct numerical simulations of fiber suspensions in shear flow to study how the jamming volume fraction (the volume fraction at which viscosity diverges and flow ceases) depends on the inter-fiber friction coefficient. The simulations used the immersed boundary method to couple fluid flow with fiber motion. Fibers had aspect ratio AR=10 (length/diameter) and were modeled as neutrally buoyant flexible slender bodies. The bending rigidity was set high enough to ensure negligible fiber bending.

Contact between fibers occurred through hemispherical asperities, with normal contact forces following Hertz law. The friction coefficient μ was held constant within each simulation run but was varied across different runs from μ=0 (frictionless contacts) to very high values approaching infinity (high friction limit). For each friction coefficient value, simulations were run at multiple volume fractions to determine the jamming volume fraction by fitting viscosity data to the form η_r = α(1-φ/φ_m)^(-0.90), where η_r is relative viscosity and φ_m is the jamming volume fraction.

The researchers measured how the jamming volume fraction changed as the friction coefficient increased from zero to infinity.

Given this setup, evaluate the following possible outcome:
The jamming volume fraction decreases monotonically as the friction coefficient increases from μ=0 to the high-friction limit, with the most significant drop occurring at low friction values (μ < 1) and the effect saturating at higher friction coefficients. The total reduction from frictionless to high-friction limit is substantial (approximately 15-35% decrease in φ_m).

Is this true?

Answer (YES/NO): NO